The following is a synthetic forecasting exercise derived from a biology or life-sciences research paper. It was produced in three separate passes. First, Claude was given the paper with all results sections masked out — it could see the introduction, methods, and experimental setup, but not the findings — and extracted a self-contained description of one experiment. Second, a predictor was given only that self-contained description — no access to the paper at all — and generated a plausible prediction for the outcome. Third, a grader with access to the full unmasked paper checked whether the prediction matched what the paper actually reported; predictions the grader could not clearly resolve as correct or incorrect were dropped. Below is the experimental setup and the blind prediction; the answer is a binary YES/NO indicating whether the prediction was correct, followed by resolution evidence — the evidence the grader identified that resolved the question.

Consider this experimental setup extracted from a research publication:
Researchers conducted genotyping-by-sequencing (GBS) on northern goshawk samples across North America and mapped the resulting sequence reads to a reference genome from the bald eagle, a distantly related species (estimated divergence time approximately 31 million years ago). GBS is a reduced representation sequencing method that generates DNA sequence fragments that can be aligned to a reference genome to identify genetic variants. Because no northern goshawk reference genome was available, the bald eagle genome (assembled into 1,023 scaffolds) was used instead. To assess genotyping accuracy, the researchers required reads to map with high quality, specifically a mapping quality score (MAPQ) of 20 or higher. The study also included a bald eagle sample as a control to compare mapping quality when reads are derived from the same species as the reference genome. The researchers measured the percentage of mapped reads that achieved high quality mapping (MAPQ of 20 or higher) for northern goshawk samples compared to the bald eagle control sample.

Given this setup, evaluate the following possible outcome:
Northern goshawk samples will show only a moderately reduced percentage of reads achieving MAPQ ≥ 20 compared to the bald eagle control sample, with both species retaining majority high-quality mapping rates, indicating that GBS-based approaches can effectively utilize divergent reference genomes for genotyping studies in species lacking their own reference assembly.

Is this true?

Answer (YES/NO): NO